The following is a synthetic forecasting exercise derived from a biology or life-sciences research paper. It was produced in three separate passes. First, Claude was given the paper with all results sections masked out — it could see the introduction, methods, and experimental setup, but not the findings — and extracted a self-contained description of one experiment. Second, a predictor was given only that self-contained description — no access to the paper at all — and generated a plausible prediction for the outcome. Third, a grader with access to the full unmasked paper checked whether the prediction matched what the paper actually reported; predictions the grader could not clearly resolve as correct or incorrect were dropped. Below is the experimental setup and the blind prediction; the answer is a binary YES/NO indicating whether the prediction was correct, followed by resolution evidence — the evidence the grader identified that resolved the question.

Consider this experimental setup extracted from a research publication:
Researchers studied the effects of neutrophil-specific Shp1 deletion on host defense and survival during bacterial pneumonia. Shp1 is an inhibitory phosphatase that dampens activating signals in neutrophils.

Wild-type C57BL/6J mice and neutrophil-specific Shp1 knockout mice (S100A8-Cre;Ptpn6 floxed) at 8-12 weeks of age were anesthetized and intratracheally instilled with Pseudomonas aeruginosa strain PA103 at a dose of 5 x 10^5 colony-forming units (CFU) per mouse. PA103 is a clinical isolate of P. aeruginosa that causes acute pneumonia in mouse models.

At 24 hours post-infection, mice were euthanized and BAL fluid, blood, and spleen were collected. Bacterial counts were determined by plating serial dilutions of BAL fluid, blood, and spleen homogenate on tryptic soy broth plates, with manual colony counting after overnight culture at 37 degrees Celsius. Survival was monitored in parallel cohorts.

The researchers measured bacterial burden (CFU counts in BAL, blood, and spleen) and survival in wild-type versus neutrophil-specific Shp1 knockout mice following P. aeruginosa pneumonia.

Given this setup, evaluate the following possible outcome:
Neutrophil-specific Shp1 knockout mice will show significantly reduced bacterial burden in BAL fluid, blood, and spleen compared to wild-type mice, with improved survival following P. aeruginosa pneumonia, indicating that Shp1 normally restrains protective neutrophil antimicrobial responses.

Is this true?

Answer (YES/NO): NO